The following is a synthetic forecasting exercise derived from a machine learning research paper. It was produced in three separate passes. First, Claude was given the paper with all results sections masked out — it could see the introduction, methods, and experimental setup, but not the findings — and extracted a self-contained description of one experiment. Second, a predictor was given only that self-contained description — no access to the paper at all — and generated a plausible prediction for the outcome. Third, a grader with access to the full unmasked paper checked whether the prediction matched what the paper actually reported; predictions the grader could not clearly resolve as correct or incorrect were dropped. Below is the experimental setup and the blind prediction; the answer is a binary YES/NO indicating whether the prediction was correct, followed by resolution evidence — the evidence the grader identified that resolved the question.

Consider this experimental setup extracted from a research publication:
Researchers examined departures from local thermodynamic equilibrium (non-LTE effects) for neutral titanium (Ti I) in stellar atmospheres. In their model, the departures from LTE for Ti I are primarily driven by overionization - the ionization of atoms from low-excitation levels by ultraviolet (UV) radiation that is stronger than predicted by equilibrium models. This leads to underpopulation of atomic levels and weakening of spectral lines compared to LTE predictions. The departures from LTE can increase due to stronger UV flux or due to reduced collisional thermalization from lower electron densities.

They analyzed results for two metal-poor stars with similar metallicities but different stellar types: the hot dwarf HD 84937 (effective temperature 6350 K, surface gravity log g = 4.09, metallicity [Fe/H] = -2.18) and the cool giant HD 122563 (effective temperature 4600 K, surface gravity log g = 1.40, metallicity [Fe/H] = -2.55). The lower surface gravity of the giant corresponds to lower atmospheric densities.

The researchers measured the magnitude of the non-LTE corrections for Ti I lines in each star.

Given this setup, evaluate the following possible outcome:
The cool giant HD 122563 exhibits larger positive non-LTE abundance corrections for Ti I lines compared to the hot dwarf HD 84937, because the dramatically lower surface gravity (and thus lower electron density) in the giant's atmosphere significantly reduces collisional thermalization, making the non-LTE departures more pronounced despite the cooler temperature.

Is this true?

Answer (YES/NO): YES